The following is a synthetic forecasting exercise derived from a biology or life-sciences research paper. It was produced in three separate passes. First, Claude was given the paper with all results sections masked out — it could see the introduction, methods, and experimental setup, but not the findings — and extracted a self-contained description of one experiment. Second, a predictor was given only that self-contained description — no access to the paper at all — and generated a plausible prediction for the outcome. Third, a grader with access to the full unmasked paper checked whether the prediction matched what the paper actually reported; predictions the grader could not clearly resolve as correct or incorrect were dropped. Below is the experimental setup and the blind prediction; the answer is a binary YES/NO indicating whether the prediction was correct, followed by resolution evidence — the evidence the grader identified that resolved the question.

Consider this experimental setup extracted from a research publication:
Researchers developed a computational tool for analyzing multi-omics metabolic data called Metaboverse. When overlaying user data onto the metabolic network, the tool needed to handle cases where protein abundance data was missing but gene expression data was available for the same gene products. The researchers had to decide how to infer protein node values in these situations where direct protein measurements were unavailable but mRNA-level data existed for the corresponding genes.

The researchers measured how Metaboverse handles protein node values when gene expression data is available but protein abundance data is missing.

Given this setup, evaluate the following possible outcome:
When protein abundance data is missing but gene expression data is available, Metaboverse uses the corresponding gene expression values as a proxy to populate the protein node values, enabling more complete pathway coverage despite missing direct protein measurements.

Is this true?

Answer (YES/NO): YES